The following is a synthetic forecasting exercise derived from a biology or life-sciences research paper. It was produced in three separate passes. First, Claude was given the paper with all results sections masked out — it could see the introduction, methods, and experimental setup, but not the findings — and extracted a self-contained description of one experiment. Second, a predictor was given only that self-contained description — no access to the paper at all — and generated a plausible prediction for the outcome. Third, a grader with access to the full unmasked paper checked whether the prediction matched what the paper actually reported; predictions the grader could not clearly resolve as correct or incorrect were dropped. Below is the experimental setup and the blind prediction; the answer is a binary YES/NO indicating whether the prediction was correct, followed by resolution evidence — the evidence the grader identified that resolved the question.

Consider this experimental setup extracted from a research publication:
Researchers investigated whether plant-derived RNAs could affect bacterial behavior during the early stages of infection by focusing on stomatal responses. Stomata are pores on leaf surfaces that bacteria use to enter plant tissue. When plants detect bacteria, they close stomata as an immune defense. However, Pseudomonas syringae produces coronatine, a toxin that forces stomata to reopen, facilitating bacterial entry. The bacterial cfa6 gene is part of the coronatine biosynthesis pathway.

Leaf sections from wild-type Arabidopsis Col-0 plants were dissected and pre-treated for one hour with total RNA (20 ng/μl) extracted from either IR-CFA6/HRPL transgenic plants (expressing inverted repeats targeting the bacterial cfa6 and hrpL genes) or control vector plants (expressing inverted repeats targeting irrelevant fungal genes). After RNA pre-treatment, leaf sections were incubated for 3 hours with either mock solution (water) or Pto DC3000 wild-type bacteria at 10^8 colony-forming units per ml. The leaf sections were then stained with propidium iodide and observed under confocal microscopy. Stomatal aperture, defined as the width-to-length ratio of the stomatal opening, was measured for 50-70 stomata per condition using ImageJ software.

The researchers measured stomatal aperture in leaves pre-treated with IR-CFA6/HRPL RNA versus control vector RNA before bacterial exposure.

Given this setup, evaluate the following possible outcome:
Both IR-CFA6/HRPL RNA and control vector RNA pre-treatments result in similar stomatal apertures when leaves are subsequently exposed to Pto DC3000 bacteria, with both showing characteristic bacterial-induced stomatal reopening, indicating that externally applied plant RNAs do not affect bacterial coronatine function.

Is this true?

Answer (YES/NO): NO